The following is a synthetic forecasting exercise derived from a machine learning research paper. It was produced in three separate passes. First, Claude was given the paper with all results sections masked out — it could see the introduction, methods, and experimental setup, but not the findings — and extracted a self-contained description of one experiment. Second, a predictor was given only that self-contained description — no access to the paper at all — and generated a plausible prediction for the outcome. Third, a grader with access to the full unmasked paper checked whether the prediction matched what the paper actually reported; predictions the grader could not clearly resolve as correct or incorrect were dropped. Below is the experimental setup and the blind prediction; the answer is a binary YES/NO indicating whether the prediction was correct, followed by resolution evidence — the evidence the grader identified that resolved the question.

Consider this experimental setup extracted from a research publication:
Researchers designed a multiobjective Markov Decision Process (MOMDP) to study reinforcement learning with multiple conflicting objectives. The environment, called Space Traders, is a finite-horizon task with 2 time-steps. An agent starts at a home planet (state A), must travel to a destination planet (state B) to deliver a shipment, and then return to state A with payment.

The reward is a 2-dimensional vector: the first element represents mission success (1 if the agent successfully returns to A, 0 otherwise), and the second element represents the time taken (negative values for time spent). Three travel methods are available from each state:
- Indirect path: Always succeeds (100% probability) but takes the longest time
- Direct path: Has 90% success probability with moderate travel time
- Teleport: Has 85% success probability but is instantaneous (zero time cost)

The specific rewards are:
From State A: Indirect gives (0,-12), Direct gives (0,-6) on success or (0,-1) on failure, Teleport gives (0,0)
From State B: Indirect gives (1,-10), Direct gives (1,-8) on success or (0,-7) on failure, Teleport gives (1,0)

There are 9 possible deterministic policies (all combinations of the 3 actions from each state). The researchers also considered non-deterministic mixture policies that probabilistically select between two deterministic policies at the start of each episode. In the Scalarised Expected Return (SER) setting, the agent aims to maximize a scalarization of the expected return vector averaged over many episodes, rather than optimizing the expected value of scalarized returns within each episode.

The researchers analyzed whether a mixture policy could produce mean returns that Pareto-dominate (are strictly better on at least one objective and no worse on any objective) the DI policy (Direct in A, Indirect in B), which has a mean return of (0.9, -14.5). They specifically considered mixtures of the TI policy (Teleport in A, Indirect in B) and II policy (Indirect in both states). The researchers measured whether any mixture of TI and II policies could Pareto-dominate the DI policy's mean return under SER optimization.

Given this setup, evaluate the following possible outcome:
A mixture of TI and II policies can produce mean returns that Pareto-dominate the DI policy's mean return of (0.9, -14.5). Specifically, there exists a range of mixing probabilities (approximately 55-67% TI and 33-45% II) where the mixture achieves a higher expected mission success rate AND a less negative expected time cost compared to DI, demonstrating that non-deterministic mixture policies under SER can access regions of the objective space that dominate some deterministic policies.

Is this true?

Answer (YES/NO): YES